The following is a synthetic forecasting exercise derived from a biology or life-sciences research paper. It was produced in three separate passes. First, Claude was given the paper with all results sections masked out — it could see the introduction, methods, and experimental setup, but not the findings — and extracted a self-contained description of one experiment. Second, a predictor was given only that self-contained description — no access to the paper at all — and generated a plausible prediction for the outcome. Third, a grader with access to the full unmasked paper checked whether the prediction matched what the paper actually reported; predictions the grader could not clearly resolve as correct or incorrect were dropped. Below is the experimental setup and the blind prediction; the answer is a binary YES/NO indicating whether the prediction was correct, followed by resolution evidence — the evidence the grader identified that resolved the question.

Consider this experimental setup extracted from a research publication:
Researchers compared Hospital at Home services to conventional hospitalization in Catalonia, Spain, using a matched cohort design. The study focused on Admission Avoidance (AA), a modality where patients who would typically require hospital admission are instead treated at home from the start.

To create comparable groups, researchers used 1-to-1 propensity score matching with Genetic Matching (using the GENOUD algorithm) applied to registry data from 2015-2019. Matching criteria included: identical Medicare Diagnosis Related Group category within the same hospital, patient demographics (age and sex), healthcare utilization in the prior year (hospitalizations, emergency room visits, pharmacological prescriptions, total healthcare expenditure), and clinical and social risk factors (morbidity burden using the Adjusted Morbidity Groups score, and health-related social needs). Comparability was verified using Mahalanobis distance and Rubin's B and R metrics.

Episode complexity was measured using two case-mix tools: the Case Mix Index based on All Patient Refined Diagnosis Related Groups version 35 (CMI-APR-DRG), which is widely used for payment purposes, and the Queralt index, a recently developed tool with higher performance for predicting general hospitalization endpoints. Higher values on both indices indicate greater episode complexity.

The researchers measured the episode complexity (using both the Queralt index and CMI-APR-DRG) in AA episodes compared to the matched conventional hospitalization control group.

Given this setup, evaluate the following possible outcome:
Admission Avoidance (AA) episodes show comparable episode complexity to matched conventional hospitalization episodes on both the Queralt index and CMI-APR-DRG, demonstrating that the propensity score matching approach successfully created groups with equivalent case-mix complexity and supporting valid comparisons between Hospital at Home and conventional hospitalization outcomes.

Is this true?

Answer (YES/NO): NO